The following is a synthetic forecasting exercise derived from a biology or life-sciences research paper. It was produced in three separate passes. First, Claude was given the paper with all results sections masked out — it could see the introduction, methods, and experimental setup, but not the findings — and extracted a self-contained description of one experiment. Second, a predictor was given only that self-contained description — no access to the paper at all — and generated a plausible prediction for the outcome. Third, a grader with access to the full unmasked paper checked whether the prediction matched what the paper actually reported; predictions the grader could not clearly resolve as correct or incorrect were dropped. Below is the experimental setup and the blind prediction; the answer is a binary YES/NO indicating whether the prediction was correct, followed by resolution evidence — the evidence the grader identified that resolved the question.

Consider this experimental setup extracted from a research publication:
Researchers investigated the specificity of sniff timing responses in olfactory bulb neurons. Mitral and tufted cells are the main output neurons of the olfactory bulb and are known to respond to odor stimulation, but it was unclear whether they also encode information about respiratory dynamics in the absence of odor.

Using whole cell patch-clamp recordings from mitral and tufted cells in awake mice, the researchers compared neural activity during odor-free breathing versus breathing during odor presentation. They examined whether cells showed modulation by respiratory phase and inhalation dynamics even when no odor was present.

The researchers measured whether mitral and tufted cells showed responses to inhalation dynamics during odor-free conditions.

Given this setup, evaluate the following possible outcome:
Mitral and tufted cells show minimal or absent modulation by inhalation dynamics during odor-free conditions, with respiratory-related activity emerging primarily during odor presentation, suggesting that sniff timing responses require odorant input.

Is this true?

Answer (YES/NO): NO